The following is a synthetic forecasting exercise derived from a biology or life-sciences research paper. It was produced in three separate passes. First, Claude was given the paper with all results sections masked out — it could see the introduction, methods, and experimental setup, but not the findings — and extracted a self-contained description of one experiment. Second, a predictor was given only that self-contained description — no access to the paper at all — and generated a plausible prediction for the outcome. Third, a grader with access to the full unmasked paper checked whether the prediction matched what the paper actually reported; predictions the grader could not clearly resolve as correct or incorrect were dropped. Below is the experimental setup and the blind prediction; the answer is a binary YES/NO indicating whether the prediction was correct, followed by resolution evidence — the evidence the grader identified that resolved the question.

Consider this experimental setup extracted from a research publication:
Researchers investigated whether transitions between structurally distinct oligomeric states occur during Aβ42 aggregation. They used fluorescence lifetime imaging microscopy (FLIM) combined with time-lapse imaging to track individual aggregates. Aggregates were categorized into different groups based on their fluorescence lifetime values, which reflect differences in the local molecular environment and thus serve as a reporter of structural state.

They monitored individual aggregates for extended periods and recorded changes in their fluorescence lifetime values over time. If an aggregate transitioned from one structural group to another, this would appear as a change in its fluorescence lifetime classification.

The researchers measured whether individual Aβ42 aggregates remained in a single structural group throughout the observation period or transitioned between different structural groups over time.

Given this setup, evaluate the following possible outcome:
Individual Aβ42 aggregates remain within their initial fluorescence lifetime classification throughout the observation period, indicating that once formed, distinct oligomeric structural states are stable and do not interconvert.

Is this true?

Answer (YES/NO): NO